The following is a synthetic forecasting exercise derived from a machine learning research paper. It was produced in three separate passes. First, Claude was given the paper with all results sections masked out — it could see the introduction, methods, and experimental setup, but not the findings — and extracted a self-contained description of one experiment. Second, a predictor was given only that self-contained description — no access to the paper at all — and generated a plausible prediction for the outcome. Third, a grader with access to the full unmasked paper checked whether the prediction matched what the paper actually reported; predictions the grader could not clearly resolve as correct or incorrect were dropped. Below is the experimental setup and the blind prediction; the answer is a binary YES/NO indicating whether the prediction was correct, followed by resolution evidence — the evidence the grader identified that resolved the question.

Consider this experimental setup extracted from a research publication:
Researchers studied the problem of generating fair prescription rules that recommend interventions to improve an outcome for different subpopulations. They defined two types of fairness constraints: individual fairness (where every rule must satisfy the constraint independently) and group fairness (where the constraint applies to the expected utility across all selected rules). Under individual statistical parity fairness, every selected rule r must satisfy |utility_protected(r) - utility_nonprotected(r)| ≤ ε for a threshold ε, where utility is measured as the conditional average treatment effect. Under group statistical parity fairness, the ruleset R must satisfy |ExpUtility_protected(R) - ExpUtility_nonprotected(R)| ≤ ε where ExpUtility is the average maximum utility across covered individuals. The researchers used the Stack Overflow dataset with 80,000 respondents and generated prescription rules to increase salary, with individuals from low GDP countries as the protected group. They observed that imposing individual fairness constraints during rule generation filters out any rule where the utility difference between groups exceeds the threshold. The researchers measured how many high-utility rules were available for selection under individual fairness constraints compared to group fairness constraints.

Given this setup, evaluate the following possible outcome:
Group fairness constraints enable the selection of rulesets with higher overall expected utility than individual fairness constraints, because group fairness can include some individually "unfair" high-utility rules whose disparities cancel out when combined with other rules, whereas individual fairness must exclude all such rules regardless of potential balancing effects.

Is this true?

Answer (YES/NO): NO